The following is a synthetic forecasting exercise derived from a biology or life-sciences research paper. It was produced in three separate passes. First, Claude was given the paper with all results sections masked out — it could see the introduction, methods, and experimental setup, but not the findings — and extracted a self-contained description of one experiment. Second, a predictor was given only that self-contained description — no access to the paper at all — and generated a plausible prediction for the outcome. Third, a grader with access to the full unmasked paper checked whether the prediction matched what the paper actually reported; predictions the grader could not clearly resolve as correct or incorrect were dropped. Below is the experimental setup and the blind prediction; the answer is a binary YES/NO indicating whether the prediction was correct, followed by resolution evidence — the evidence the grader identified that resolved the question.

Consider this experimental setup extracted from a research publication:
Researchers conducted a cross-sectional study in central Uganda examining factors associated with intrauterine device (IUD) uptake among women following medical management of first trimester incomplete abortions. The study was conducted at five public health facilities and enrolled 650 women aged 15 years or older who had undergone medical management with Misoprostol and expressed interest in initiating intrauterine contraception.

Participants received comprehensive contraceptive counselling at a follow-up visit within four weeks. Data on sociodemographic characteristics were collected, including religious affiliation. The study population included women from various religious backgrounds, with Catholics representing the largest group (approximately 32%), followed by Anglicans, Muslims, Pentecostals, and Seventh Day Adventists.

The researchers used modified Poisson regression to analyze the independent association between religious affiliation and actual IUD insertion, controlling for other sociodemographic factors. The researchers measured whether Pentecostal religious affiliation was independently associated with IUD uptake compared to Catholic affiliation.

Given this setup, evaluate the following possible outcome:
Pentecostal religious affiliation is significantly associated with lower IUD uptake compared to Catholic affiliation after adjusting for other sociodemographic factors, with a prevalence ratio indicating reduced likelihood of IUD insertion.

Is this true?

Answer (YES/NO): NO